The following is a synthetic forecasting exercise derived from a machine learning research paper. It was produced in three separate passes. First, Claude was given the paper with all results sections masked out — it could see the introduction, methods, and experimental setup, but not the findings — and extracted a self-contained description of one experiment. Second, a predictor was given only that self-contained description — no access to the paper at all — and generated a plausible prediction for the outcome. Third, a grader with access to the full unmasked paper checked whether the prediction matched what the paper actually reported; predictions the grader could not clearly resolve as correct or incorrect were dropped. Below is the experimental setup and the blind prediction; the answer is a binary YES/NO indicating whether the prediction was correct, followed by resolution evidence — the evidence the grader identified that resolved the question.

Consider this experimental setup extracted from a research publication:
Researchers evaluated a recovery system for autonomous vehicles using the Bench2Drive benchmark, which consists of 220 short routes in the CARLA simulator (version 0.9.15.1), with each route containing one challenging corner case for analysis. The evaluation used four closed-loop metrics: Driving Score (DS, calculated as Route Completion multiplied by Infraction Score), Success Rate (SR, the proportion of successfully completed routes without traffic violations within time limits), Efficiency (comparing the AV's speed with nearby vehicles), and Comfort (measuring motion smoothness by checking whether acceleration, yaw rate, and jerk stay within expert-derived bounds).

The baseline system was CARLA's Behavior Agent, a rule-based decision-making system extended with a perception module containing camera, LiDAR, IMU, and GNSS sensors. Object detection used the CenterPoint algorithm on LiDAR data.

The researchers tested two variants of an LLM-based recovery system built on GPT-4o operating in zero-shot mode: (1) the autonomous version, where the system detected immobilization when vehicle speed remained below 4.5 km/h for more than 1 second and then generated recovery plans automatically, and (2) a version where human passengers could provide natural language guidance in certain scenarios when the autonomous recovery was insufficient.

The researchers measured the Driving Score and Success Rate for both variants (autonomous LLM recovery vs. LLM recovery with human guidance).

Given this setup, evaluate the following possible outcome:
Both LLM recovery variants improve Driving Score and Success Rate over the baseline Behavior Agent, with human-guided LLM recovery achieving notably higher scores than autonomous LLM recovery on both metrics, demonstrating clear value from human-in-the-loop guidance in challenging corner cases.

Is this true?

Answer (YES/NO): YES